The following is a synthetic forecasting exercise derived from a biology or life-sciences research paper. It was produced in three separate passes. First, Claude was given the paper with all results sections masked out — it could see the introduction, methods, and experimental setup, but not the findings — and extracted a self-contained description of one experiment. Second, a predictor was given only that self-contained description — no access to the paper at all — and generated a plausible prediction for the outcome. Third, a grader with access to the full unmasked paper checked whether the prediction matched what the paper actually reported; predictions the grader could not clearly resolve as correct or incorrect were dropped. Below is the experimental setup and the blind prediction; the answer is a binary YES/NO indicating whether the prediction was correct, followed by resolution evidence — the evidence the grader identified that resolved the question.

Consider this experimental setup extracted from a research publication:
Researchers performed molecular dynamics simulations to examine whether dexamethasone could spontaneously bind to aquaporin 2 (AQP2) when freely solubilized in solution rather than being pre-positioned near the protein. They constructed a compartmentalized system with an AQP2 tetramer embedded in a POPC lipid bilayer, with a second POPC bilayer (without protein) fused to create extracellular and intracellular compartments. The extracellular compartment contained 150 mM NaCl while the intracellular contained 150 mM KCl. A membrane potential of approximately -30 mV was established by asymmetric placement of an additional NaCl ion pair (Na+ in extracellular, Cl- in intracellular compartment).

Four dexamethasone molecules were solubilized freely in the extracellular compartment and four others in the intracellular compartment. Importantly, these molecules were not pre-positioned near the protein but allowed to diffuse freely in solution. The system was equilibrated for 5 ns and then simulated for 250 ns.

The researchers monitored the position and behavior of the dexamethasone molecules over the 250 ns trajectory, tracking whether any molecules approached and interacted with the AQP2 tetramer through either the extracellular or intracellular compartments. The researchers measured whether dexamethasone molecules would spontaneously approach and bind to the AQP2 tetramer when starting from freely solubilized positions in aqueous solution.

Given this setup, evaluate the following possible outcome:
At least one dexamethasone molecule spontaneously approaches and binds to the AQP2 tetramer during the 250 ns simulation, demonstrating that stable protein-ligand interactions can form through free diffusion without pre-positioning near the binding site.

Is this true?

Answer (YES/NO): YES